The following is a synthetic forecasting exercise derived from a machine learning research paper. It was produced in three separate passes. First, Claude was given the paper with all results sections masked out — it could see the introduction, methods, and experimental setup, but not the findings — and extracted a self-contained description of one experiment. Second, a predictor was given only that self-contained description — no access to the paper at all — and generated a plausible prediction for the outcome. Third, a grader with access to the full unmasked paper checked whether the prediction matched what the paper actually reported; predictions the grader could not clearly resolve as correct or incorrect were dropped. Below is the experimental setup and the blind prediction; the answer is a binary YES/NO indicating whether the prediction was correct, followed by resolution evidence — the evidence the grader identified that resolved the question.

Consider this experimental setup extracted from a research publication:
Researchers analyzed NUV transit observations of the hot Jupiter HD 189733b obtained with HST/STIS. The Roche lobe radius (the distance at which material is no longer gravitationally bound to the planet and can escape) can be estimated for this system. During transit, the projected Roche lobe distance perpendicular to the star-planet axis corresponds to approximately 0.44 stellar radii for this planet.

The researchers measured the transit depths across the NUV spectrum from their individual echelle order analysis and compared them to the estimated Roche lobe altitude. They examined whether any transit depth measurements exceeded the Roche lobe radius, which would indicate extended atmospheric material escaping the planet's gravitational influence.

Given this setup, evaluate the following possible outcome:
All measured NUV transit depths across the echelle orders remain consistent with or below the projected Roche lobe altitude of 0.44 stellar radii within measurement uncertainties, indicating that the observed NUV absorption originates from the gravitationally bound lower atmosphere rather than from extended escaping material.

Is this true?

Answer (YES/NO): YES